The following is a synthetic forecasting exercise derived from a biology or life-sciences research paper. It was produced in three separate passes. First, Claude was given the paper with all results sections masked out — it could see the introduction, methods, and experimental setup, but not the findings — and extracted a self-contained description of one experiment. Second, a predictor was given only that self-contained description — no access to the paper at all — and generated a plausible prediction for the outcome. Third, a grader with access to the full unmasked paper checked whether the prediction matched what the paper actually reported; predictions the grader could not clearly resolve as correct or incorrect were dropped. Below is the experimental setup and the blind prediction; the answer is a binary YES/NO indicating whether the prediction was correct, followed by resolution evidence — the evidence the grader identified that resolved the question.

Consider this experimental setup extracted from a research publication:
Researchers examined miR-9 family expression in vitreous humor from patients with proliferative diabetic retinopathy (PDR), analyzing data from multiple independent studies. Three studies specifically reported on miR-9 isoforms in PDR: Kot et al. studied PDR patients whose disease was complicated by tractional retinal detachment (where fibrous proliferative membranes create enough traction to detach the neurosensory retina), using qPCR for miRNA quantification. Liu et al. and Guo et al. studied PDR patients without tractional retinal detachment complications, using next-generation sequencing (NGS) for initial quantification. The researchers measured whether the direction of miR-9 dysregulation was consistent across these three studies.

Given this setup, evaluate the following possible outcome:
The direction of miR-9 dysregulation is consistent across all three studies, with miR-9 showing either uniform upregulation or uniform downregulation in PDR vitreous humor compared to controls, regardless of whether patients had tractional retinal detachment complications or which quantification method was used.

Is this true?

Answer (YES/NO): NO